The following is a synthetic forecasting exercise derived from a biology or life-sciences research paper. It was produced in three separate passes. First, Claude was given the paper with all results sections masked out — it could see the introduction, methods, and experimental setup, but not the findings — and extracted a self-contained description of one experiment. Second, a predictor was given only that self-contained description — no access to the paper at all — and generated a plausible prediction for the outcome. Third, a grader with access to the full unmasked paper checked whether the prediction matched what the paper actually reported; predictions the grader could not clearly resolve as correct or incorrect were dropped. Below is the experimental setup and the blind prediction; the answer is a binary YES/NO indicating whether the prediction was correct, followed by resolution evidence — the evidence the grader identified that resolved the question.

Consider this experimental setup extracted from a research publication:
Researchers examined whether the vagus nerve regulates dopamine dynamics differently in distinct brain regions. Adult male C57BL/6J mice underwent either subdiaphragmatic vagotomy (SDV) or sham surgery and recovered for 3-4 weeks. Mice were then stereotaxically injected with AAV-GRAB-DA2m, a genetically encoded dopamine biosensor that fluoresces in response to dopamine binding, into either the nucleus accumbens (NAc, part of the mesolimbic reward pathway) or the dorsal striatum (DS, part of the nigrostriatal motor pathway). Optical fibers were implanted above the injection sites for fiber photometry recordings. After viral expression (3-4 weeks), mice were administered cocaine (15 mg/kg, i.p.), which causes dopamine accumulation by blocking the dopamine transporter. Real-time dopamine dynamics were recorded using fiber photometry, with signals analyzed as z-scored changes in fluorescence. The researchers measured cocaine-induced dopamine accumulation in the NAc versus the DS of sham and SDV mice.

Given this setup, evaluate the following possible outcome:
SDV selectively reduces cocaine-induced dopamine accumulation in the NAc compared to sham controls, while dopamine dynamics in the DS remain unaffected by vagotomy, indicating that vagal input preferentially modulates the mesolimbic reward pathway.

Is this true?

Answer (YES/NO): YES